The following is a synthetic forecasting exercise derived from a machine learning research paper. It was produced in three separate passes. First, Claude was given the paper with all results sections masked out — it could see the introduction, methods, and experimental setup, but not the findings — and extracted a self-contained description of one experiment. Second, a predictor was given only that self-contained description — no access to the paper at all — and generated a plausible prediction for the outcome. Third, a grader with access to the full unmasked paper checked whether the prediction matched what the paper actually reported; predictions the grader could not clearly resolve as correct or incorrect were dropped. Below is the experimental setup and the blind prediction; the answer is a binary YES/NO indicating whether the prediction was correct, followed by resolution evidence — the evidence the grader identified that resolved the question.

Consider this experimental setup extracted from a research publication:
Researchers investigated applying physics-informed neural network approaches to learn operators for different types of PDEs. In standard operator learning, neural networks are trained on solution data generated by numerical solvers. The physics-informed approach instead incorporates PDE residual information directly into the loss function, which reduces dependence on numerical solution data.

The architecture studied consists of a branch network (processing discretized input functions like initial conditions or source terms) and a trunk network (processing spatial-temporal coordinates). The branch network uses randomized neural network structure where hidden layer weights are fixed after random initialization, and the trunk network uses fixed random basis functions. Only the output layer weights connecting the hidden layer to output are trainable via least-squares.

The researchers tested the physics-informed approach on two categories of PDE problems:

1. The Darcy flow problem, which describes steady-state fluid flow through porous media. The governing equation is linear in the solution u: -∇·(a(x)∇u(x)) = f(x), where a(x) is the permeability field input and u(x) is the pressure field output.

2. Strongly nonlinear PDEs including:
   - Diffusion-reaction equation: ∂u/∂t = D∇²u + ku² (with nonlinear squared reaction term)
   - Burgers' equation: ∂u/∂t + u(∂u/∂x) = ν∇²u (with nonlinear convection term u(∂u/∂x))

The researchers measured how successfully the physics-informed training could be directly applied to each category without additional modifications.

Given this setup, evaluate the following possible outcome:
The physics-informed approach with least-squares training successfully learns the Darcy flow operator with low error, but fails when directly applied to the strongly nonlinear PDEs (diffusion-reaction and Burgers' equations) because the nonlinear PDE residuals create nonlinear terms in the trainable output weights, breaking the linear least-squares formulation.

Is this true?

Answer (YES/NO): YES